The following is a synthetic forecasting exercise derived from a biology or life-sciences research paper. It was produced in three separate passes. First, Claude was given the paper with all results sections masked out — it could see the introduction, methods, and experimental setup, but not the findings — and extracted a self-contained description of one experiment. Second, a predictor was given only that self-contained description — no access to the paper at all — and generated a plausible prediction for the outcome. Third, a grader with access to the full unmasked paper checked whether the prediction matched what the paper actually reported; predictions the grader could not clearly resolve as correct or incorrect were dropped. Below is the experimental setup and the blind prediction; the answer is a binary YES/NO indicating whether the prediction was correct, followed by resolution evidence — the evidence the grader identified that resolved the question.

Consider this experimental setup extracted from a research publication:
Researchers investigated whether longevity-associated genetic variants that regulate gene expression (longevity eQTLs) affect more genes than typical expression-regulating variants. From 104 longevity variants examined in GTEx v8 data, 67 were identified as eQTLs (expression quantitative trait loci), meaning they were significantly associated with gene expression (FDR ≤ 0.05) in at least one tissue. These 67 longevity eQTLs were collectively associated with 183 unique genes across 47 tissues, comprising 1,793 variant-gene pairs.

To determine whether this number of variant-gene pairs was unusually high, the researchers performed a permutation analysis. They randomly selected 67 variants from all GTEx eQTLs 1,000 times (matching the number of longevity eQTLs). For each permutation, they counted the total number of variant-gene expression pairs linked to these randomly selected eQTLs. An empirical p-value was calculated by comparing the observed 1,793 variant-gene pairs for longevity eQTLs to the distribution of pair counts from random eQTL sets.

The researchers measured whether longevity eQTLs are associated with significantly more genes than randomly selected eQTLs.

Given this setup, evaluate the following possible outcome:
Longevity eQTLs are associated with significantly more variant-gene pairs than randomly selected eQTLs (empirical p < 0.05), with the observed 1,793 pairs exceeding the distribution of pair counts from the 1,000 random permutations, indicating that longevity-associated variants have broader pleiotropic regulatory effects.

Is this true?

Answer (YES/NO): YES